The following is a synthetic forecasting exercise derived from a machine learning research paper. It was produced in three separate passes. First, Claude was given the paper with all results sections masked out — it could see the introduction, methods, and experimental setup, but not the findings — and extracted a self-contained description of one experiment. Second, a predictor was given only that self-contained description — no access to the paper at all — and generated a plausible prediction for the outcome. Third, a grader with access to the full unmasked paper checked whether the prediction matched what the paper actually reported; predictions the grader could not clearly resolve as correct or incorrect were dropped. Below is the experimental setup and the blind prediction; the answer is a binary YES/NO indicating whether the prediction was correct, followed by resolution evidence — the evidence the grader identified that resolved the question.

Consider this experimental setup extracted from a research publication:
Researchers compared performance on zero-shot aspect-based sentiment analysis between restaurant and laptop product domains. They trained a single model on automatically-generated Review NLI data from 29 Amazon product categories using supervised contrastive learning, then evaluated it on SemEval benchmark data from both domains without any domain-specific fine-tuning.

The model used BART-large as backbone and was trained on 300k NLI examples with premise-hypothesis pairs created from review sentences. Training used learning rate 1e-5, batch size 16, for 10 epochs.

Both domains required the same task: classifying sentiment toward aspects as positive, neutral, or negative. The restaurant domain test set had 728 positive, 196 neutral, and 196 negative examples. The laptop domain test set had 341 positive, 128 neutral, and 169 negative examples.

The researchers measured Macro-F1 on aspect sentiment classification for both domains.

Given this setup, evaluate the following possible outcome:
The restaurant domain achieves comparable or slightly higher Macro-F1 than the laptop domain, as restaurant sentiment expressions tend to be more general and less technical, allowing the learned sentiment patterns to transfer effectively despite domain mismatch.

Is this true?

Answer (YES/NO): NO